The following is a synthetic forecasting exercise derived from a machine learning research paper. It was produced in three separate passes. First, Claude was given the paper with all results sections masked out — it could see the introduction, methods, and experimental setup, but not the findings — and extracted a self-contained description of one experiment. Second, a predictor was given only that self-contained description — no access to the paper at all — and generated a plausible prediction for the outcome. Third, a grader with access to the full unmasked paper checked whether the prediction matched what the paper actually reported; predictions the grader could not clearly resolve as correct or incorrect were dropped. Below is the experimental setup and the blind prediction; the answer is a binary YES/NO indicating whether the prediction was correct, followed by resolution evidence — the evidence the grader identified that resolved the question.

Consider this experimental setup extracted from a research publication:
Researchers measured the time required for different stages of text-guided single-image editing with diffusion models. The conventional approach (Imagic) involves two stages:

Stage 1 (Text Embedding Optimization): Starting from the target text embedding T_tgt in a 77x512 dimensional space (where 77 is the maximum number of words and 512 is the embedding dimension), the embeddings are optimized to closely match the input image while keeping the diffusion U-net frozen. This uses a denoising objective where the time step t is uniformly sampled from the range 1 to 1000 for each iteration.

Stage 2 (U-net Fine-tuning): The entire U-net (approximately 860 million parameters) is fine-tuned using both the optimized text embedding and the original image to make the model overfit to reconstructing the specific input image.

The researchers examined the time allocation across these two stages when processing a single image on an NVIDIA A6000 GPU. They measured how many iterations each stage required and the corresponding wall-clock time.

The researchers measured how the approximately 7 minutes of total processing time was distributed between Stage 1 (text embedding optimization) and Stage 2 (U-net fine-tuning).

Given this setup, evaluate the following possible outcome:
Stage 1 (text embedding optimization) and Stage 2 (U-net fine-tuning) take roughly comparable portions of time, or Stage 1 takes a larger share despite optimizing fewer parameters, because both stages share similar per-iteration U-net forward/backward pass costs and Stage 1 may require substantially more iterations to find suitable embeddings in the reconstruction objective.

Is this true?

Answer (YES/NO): NO